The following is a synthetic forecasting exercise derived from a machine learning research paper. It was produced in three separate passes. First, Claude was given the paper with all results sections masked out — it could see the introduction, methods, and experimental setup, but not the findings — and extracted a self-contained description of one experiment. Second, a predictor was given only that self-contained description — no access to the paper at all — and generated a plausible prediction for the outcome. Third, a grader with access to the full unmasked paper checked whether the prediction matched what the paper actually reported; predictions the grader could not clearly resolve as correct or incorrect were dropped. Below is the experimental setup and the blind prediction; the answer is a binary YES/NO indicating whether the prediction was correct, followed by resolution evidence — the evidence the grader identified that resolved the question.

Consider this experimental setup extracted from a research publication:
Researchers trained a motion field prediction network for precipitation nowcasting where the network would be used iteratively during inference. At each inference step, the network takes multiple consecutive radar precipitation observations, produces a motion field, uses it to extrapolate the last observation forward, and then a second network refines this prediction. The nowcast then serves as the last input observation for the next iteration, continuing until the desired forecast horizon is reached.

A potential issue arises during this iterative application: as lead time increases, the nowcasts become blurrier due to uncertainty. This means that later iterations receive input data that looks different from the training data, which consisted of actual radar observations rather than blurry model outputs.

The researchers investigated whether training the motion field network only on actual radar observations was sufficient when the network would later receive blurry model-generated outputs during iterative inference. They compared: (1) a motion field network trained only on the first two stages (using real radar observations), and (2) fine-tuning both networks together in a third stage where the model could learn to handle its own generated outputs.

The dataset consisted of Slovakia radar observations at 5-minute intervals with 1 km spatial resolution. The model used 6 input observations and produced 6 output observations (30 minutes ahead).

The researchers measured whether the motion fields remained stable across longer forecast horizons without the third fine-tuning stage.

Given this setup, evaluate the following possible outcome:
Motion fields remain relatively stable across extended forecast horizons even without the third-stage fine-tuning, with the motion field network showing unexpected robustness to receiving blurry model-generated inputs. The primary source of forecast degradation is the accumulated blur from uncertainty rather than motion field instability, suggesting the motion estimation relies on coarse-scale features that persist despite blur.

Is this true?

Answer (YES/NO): NO